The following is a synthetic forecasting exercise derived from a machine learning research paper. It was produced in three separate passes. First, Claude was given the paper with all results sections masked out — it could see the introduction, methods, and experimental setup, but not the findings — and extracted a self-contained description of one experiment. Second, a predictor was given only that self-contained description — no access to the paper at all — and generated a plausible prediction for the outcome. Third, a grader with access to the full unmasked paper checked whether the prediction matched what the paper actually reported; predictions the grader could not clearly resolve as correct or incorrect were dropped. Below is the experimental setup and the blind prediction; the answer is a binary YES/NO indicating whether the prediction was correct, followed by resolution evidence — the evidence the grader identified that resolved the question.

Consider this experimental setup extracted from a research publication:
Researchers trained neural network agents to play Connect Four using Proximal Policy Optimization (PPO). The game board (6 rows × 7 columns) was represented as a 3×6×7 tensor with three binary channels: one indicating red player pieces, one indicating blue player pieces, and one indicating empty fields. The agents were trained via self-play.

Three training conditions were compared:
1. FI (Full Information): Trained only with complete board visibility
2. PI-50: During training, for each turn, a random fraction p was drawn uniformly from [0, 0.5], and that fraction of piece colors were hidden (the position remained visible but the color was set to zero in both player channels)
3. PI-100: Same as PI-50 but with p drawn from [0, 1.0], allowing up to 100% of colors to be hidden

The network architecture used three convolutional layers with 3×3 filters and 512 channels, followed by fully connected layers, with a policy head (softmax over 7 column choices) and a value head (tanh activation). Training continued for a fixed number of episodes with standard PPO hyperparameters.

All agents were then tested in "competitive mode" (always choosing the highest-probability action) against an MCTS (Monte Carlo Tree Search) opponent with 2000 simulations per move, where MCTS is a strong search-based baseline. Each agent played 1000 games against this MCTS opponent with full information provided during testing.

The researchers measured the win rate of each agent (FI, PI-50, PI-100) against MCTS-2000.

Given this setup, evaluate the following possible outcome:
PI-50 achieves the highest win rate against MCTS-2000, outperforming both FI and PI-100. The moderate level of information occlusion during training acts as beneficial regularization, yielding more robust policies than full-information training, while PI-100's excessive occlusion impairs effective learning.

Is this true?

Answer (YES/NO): NO